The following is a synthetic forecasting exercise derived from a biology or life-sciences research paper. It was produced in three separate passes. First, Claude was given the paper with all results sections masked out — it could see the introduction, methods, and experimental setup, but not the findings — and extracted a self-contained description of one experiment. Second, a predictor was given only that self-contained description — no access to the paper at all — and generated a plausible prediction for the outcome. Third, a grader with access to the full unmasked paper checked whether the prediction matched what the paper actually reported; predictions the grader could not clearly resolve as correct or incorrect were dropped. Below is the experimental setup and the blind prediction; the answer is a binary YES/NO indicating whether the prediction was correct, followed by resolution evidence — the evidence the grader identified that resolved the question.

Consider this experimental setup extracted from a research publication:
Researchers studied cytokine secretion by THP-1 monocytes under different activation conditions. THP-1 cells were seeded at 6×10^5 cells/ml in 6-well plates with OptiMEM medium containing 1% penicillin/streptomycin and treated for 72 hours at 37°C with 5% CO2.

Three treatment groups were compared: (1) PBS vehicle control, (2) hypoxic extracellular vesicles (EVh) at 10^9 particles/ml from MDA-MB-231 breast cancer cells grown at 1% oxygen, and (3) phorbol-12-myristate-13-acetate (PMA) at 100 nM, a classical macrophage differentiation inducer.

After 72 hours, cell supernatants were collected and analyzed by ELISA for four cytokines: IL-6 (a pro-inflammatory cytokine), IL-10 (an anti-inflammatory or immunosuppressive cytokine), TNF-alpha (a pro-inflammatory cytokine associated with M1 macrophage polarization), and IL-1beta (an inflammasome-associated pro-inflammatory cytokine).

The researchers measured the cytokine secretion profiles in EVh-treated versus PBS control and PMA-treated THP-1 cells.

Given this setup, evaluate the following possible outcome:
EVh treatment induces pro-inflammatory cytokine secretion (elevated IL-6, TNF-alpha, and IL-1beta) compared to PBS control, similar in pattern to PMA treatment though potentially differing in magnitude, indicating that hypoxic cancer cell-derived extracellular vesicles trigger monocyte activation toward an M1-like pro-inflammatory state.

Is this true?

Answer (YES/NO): NO